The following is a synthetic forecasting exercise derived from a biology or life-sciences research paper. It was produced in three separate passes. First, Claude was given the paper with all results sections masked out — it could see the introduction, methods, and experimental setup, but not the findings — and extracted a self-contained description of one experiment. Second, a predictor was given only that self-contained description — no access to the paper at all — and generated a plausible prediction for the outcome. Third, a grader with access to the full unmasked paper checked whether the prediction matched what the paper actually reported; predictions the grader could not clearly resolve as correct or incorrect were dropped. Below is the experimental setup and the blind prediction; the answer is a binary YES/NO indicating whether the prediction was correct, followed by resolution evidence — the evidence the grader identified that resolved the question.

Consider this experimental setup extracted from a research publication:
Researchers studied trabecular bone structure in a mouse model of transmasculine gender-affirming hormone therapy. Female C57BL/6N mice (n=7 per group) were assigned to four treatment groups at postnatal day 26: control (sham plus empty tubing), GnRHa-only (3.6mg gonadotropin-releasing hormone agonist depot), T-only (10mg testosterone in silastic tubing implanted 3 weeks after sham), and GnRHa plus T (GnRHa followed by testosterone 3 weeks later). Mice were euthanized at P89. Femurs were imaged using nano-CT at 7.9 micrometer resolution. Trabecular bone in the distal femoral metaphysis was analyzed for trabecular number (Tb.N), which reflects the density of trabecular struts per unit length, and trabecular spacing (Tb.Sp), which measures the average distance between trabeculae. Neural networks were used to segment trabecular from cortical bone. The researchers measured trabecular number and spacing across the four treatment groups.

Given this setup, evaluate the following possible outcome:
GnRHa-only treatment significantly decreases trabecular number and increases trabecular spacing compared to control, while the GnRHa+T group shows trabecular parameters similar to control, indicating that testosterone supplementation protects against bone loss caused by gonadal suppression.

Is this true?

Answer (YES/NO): NO